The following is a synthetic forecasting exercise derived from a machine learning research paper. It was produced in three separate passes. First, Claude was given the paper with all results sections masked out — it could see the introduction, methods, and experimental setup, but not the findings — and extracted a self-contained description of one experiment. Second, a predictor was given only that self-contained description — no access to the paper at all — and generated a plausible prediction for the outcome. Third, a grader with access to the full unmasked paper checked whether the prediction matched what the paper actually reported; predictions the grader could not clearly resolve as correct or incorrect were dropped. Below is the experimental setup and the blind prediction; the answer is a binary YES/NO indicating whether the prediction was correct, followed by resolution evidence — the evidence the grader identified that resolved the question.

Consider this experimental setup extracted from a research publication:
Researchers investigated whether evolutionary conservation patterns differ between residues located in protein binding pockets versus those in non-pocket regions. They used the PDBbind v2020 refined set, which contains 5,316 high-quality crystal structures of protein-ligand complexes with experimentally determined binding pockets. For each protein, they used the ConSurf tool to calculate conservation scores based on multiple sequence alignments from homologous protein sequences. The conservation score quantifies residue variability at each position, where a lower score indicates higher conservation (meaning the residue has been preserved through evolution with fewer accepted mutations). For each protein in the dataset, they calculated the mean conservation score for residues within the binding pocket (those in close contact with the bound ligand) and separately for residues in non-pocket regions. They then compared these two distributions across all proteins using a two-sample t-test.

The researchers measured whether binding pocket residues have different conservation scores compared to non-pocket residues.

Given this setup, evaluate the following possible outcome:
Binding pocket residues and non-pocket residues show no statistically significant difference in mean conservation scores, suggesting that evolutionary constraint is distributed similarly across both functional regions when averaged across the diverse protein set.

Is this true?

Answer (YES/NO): NO